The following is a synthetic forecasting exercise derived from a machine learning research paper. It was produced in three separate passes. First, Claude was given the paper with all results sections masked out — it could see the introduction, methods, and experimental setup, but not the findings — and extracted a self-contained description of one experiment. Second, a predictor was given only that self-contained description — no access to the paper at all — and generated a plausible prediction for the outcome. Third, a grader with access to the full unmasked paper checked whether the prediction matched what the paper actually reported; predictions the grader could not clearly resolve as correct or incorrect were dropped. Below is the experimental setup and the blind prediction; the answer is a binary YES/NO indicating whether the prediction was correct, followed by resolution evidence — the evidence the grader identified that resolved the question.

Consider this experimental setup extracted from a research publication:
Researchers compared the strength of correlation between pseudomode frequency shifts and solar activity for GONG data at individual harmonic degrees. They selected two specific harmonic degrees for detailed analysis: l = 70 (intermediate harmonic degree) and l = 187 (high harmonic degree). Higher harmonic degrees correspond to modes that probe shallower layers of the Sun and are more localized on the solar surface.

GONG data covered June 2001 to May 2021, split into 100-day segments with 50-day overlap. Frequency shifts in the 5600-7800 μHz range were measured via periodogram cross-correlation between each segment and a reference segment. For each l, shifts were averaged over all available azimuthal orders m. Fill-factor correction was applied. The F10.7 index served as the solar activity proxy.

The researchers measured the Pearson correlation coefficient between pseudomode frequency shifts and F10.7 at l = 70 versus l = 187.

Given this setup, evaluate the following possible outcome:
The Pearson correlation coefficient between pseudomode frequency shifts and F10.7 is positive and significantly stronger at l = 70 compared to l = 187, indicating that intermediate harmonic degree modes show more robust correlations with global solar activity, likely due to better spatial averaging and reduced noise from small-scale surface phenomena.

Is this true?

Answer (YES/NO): NO